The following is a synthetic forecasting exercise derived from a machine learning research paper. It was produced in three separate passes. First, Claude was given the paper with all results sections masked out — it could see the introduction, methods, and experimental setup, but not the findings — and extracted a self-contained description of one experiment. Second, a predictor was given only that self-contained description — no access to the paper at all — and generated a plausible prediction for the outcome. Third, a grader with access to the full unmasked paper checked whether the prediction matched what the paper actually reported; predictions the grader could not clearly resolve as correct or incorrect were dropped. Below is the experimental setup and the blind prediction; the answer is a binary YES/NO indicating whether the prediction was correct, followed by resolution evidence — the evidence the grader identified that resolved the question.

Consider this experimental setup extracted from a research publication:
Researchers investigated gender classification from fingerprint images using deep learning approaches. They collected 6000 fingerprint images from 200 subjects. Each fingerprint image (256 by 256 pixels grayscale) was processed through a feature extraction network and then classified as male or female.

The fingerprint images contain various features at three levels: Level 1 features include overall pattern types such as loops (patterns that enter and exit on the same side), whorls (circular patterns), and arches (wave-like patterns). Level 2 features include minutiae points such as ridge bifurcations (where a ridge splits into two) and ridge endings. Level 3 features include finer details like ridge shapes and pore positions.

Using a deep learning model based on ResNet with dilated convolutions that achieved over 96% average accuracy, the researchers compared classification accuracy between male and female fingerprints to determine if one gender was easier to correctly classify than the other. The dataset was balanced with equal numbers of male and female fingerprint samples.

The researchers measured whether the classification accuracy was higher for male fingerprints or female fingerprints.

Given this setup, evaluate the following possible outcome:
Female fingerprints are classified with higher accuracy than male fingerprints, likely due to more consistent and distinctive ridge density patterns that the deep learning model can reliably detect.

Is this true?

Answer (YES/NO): NO